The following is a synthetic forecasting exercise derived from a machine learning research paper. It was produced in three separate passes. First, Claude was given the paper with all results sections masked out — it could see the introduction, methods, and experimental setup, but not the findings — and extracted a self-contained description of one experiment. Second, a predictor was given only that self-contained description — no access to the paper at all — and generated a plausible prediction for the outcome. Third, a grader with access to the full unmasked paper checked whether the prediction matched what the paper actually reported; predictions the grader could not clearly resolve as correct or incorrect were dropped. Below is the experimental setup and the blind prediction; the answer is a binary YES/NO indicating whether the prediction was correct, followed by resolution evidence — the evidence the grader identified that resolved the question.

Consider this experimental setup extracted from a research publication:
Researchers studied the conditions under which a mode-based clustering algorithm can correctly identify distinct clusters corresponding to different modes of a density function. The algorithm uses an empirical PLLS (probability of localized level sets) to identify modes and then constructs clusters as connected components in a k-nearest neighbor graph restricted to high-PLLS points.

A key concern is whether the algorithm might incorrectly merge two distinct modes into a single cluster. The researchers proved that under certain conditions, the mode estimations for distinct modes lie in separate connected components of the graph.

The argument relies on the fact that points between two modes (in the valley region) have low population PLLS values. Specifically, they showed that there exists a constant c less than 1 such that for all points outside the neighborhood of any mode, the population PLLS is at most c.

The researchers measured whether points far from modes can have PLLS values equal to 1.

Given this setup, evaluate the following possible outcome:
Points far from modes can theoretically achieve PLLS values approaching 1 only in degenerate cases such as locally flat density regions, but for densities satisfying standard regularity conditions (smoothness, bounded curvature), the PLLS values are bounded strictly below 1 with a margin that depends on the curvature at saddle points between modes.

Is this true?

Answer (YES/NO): NO